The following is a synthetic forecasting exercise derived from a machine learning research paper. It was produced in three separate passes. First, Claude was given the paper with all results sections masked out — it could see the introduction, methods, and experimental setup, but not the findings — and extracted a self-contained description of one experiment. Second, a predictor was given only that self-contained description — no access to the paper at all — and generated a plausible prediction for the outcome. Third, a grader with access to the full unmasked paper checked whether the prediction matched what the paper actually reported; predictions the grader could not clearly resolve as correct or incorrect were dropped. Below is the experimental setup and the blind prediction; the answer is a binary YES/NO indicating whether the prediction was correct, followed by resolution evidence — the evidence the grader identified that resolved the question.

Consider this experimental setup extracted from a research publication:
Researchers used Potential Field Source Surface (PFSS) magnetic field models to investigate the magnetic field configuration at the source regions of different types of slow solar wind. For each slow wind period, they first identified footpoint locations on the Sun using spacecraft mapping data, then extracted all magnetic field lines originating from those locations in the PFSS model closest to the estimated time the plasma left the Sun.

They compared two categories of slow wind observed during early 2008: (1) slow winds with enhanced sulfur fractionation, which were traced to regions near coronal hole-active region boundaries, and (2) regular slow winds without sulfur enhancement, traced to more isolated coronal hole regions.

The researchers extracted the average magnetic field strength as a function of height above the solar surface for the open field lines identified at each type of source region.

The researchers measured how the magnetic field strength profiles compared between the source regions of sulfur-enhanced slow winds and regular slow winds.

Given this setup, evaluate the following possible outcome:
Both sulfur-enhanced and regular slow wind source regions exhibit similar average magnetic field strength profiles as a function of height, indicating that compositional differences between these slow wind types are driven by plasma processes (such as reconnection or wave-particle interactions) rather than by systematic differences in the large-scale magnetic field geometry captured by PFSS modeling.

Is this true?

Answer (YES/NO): NO